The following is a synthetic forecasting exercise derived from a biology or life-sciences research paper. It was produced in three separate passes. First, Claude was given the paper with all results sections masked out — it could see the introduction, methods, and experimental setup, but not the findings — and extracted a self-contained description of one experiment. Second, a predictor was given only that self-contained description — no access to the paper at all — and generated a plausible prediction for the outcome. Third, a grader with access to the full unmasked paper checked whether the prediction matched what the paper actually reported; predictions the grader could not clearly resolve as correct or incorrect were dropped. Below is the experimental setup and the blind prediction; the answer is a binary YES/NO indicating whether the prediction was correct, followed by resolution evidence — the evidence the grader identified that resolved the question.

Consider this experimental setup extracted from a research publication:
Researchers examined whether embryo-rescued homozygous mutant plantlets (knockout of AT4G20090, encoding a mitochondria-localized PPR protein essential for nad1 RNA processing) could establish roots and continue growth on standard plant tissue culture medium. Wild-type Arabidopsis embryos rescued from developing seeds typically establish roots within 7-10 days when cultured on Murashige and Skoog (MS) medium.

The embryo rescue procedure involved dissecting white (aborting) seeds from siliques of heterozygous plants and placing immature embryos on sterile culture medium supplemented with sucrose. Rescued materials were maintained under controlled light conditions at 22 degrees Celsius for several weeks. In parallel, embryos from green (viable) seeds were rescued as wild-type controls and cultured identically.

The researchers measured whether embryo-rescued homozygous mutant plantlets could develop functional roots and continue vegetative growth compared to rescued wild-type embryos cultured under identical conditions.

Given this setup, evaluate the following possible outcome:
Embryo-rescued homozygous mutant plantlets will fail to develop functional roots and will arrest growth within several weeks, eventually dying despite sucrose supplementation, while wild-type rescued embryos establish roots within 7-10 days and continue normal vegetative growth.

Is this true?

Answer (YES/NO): NO